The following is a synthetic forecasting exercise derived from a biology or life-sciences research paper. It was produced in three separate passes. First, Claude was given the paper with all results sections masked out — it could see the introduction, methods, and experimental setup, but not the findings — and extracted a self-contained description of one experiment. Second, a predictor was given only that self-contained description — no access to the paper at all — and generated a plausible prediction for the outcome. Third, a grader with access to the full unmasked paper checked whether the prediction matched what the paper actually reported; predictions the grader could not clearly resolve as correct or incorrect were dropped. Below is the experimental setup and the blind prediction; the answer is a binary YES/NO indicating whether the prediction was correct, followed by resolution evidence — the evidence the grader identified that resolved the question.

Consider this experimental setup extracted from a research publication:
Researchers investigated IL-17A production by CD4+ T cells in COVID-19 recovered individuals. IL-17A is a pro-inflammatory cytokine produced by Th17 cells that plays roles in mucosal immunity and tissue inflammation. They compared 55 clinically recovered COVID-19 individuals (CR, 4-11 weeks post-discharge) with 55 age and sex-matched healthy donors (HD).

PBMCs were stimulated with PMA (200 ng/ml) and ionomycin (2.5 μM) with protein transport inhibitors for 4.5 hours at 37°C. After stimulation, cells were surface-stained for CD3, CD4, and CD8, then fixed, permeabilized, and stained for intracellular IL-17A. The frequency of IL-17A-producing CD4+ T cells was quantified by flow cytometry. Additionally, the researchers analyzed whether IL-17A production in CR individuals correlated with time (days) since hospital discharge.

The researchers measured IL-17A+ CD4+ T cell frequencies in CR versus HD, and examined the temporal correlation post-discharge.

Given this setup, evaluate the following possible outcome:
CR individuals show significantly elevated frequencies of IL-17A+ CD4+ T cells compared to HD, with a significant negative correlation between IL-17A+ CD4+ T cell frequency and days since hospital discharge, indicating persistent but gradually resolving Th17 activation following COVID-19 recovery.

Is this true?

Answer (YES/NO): NO